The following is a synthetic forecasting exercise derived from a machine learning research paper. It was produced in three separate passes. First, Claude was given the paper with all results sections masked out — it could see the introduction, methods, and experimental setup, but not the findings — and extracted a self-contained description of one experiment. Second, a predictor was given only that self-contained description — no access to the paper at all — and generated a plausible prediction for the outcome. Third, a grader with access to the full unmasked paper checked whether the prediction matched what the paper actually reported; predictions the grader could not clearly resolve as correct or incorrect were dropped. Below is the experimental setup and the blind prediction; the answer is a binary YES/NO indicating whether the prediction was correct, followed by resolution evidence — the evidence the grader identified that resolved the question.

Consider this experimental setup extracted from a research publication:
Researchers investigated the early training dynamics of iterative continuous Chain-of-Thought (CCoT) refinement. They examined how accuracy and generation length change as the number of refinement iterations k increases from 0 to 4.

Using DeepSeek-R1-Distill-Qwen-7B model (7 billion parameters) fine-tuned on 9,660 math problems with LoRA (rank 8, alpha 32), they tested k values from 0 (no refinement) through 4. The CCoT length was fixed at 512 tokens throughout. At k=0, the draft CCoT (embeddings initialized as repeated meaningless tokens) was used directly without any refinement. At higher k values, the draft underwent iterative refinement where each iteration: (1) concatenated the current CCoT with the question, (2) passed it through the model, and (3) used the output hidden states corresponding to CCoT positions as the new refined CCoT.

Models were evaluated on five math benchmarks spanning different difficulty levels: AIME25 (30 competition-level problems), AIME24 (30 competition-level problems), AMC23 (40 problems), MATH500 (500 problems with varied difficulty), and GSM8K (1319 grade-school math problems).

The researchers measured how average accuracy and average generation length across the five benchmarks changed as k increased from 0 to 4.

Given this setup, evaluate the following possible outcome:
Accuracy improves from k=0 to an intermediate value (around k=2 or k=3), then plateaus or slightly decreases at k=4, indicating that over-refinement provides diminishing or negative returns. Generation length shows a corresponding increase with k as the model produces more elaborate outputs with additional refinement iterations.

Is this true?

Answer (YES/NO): NO